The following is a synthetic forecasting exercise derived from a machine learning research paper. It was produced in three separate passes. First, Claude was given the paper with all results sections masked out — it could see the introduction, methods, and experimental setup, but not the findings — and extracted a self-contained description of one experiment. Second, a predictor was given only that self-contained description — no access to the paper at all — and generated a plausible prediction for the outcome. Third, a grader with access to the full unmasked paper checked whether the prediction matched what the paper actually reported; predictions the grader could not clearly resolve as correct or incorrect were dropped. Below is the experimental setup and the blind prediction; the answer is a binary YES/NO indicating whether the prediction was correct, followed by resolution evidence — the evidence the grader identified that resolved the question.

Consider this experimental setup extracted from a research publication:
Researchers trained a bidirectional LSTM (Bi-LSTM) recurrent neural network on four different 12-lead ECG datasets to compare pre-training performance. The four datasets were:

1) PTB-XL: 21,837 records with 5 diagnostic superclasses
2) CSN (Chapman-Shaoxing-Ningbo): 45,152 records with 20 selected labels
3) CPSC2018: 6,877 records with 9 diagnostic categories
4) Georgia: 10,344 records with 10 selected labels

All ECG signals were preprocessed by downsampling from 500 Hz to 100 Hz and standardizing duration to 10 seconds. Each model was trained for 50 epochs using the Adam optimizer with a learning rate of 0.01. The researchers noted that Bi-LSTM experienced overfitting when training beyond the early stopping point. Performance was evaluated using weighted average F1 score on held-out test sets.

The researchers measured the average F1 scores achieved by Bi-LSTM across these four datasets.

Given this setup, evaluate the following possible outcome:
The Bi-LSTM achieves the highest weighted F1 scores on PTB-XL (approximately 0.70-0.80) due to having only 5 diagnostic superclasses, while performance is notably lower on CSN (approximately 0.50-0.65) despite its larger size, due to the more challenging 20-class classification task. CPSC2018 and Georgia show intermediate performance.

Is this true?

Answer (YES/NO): NO